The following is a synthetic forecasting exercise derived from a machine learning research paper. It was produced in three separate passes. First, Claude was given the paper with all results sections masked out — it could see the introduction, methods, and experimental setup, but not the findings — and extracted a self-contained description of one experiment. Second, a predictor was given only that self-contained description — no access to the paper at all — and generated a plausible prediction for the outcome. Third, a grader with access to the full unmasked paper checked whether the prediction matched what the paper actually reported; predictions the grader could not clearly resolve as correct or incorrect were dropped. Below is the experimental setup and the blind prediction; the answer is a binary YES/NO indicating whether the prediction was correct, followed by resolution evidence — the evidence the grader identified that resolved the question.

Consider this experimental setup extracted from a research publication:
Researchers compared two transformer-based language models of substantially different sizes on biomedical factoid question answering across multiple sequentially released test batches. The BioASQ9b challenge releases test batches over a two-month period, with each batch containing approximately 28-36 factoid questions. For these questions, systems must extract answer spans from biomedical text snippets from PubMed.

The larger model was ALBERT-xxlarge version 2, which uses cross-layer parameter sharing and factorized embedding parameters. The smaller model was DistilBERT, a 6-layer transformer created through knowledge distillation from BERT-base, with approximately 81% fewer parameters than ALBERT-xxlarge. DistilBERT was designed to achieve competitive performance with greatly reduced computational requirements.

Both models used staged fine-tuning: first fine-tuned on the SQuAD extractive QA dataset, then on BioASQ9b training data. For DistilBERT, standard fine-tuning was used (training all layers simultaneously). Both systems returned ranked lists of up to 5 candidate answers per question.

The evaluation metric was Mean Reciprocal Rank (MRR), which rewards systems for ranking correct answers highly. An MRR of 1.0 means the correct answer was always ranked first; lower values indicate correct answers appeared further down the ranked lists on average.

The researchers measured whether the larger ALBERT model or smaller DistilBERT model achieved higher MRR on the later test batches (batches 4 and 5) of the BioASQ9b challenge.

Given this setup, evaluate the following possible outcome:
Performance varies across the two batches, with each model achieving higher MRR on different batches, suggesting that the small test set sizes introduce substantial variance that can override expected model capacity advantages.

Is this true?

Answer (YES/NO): NO